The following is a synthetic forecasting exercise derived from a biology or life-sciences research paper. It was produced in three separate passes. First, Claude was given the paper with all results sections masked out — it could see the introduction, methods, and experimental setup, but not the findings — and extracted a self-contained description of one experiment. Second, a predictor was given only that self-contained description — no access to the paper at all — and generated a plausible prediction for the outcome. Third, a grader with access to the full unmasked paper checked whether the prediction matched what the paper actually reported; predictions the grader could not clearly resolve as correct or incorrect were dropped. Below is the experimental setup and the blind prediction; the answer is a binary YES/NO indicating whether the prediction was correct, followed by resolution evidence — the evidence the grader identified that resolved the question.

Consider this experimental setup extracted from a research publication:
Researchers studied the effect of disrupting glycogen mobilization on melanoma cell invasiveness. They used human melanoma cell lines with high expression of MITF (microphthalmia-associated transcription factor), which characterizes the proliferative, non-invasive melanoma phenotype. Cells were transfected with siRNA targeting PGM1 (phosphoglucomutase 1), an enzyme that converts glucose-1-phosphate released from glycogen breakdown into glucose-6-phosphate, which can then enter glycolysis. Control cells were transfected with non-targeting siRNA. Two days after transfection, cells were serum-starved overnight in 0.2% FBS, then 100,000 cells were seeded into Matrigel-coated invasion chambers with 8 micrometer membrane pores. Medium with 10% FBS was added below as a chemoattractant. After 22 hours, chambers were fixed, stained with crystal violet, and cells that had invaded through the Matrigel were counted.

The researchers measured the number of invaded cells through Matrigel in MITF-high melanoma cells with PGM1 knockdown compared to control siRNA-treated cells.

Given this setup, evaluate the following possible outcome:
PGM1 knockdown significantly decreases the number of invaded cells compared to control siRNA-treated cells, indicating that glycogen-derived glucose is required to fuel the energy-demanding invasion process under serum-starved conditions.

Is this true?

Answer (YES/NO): NO